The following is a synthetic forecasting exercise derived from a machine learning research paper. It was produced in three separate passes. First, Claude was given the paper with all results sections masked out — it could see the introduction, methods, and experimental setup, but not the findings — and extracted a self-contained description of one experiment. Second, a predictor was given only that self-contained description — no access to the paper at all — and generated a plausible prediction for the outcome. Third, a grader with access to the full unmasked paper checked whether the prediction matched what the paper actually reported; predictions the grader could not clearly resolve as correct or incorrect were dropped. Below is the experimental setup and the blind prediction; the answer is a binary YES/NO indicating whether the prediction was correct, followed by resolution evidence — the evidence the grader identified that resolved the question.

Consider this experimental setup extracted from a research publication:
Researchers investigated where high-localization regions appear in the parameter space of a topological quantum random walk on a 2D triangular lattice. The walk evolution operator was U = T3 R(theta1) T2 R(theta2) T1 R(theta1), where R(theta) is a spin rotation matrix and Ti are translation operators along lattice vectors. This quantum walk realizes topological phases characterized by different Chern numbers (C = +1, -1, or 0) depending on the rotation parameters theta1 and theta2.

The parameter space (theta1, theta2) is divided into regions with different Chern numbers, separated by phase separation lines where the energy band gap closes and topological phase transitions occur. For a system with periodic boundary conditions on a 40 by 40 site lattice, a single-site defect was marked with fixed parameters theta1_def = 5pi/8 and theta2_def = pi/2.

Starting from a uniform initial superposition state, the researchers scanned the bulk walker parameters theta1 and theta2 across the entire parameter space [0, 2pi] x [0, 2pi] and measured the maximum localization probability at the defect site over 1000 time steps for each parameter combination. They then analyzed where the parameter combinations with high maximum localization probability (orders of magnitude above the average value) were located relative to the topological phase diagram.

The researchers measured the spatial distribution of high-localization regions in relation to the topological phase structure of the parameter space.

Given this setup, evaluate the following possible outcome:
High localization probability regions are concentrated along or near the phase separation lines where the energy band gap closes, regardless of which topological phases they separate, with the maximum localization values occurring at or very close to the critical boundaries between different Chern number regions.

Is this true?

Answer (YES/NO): NO